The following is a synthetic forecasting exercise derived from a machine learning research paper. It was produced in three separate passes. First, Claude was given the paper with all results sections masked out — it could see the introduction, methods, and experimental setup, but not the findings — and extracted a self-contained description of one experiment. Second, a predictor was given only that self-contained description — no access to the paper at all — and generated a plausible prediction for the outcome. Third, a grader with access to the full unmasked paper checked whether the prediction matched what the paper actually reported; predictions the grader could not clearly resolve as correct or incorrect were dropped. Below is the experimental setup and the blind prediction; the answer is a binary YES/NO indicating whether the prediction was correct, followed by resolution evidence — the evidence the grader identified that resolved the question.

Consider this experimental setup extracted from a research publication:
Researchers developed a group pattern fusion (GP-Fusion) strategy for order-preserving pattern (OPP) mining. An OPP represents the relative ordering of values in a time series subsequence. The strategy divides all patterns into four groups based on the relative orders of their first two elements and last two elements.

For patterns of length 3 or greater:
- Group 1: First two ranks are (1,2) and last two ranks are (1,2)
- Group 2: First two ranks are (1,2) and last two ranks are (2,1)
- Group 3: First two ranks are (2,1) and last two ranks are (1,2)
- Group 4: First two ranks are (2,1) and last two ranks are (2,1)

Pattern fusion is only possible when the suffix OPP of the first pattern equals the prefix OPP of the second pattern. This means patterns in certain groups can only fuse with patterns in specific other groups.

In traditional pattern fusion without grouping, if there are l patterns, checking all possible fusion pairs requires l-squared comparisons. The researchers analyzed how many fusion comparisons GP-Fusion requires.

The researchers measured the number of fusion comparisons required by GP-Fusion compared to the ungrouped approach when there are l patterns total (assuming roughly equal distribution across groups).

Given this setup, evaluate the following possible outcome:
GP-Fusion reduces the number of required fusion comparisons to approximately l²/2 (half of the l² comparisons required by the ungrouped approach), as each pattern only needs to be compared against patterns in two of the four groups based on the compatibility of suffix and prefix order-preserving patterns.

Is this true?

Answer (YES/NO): YES